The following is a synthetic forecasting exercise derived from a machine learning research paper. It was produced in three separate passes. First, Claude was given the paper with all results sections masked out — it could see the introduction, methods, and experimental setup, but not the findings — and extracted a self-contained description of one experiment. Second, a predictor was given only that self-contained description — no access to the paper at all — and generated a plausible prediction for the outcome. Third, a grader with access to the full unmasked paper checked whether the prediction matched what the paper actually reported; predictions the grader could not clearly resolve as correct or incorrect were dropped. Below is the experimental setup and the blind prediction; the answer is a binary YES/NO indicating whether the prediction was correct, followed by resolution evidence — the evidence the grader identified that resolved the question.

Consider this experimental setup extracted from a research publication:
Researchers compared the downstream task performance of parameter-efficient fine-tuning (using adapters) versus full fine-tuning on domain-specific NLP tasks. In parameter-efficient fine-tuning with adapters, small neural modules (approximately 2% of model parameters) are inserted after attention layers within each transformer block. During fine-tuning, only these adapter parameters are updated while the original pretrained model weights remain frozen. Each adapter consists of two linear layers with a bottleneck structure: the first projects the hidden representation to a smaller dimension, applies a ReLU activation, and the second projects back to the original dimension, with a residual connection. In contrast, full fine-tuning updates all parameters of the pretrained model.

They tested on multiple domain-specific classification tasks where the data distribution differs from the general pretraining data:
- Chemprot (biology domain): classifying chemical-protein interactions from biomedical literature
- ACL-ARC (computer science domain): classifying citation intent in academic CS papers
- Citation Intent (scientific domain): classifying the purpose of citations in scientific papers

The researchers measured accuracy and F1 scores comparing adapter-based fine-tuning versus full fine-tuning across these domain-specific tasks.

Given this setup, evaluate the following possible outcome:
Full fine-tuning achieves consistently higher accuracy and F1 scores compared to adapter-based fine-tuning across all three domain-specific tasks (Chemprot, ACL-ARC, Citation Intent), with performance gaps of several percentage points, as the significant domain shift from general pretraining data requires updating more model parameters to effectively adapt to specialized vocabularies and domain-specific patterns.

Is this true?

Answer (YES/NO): YES